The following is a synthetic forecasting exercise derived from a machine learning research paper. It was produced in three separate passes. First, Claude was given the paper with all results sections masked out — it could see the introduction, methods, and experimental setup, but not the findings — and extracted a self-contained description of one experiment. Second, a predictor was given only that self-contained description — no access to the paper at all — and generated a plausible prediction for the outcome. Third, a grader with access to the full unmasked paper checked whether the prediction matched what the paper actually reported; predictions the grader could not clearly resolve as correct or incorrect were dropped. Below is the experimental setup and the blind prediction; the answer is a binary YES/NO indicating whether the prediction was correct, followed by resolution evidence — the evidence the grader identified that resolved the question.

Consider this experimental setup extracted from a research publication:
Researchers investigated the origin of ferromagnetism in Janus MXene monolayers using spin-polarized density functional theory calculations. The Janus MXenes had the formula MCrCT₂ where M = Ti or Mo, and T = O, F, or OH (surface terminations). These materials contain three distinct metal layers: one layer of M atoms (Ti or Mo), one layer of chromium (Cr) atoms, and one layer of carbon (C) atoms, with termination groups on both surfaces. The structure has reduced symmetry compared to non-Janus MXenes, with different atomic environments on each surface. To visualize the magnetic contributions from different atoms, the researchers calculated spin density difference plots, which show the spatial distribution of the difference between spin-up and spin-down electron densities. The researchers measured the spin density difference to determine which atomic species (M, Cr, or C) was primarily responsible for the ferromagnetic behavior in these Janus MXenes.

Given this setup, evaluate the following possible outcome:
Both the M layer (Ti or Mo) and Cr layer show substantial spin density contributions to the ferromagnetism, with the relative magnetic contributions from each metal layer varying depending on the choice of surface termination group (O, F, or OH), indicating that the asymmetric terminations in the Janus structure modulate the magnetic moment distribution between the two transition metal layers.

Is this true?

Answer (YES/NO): NO